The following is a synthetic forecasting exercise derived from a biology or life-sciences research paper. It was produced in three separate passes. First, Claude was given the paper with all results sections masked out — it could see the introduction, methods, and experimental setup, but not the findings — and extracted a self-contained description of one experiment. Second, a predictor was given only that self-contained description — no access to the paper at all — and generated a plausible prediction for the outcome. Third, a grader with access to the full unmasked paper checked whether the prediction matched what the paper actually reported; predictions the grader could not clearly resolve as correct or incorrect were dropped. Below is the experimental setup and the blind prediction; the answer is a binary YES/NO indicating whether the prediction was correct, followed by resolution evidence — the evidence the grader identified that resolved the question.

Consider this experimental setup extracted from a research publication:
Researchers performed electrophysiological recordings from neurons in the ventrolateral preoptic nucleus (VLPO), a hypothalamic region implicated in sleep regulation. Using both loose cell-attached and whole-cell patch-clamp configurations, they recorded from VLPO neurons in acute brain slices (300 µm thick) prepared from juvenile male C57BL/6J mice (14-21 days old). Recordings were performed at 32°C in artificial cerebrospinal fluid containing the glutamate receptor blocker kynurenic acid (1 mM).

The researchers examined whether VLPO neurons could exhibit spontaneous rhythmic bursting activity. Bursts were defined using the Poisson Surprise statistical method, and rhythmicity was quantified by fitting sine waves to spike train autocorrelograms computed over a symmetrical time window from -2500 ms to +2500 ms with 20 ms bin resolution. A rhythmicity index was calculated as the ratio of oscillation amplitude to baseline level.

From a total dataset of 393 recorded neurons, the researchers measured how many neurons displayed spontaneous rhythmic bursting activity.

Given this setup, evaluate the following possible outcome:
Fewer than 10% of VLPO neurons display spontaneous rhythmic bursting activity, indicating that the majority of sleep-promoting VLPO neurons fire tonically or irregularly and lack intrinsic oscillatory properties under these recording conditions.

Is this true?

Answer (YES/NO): NO